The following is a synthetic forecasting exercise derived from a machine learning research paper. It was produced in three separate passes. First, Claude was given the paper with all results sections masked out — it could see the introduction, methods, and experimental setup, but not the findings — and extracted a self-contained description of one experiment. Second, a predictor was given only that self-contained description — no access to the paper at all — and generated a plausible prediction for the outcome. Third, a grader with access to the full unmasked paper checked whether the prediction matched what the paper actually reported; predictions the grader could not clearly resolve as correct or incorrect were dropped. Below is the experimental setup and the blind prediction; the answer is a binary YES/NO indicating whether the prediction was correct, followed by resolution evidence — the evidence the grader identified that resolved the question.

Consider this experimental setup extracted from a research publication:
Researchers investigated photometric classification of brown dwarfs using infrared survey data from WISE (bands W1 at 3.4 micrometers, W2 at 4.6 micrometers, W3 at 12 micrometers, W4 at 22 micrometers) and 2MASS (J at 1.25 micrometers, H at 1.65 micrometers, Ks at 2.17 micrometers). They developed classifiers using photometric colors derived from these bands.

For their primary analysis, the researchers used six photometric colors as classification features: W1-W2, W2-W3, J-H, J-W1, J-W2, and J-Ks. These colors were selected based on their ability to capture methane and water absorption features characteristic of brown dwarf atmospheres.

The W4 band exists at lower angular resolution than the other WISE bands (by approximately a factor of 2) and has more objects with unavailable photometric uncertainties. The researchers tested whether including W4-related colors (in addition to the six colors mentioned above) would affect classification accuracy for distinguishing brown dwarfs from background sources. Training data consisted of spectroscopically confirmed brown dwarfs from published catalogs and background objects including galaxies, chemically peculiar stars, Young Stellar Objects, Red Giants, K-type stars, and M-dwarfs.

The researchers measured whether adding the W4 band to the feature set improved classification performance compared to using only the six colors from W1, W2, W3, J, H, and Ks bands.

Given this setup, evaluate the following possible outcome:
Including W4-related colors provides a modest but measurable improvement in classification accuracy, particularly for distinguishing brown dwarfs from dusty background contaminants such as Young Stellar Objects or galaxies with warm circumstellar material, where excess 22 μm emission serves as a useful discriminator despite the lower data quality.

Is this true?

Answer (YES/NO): NO